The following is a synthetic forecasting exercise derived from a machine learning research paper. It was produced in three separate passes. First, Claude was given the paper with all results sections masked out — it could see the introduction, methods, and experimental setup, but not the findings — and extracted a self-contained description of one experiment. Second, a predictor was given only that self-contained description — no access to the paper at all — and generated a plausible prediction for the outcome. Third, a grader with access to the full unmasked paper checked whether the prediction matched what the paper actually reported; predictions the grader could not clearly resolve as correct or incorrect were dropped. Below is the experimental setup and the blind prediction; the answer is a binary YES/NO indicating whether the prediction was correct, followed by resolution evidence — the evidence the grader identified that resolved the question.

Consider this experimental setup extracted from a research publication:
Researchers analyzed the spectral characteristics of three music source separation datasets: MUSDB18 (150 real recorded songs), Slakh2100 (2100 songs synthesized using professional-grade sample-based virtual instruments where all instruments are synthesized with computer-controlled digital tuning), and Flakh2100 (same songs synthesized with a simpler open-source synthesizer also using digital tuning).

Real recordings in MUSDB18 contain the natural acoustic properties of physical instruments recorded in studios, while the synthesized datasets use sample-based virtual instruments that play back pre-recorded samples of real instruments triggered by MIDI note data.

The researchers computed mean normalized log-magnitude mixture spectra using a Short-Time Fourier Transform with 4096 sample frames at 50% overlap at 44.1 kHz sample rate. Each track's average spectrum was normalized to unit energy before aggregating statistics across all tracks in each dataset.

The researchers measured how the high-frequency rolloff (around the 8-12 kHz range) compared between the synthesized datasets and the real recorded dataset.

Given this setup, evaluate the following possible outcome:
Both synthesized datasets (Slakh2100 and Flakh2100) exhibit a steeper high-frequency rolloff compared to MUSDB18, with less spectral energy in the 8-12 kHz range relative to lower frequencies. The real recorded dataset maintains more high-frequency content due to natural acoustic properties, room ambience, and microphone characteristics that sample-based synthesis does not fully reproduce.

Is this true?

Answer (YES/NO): YES